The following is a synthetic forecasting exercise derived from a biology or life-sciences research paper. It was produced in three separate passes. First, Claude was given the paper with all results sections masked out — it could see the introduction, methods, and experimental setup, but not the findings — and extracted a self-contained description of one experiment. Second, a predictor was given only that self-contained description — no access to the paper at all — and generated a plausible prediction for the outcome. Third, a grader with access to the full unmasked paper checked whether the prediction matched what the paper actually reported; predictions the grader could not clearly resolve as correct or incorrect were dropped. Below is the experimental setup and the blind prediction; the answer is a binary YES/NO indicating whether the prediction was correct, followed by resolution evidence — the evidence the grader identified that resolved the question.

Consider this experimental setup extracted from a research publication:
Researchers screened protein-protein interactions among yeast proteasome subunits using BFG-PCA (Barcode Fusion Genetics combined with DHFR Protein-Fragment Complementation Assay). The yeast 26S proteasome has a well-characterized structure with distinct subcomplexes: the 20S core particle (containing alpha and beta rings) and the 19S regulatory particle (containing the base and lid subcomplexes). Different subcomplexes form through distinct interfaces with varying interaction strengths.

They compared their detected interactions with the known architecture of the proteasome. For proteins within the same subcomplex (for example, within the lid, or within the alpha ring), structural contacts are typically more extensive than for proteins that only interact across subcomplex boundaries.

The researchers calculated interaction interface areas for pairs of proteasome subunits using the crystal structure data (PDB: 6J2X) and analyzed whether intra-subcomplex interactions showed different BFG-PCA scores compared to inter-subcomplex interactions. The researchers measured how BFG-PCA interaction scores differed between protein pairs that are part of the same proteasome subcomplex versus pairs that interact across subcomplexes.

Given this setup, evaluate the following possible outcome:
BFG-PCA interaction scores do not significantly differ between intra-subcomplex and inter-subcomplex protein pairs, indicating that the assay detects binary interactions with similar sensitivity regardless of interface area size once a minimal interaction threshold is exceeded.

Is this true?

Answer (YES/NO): NO